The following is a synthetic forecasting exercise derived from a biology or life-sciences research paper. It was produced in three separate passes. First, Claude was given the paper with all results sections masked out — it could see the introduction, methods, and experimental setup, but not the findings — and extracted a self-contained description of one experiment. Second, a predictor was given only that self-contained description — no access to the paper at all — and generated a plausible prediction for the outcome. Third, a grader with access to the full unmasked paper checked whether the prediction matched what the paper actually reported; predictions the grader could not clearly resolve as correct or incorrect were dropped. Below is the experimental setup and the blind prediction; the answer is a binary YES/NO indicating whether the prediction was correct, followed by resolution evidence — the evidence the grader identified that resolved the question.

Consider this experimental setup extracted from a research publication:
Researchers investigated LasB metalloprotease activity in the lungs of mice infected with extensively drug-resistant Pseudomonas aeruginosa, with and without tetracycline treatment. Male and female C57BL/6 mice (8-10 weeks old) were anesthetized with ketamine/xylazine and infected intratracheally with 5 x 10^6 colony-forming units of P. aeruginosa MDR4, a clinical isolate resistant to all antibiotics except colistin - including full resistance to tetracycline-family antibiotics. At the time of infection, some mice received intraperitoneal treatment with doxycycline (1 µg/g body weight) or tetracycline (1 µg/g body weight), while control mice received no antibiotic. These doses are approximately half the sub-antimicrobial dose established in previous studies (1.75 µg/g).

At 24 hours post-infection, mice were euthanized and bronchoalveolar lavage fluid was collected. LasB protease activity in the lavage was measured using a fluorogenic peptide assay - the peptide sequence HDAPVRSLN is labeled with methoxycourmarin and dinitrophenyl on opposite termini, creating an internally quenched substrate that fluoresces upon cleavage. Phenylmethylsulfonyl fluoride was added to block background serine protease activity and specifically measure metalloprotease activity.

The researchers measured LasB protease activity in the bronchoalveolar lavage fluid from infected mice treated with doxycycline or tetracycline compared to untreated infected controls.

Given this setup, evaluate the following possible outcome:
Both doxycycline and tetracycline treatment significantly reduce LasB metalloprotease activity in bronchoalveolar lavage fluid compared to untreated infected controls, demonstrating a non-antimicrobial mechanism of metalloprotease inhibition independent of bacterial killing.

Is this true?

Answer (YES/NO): YES